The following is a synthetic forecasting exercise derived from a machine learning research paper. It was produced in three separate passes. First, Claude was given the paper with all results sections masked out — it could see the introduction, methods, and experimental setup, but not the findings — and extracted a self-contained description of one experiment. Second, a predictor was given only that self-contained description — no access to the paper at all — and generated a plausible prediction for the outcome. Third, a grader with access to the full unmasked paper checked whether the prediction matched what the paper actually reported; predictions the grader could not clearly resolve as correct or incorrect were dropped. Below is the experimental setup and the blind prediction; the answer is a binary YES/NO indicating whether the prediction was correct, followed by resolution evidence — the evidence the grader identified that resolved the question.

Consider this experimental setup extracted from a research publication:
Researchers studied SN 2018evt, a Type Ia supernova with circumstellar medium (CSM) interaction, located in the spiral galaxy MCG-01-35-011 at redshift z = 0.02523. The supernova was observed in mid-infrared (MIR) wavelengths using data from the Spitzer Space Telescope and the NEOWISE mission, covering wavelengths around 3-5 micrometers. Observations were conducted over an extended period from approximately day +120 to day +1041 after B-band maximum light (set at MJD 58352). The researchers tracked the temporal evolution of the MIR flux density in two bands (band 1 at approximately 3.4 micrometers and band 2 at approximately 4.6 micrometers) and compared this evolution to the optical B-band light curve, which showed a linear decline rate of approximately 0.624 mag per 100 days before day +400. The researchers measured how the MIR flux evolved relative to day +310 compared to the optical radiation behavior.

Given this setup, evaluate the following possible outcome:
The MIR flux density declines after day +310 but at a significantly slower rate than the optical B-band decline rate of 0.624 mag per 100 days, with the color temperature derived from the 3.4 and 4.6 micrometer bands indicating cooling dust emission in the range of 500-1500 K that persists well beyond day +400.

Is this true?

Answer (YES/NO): NO